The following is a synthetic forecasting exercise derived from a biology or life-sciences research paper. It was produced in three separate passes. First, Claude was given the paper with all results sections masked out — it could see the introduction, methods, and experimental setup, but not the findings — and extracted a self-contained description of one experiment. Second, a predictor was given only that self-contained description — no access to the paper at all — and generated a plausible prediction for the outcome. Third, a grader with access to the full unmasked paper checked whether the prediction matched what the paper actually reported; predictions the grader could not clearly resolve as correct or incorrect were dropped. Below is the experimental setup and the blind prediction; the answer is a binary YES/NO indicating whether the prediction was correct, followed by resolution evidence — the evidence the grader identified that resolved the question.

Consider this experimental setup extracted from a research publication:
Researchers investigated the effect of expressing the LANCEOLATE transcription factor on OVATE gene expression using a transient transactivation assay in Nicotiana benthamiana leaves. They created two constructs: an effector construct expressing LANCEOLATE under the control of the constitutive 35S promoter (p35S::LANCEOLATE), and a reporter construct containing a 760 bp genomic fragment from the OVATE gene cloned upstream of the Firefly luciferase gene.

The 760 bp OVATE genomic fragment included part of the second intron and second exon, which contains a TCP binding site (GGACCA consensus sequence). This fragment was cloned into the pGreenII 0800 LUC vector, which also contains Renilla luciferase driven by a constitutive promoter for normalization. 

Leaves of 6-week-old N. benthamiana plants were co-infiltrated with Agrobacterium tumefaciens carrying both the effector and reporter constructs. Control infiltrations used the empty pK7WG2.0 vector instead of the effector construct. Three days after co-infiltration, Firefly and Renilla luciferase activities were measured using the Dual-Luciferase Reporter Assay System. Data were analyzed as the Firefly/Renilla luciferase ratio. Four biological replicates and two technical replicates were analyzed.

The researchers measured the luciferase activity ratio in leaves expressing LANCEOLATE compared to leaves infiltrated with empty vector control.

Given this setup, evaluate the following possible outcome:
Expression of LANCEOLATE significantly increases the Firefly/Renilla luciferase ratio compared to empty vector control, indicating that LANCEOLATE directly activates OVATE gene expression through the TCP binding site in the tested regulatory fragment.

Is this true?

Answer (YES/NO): NO